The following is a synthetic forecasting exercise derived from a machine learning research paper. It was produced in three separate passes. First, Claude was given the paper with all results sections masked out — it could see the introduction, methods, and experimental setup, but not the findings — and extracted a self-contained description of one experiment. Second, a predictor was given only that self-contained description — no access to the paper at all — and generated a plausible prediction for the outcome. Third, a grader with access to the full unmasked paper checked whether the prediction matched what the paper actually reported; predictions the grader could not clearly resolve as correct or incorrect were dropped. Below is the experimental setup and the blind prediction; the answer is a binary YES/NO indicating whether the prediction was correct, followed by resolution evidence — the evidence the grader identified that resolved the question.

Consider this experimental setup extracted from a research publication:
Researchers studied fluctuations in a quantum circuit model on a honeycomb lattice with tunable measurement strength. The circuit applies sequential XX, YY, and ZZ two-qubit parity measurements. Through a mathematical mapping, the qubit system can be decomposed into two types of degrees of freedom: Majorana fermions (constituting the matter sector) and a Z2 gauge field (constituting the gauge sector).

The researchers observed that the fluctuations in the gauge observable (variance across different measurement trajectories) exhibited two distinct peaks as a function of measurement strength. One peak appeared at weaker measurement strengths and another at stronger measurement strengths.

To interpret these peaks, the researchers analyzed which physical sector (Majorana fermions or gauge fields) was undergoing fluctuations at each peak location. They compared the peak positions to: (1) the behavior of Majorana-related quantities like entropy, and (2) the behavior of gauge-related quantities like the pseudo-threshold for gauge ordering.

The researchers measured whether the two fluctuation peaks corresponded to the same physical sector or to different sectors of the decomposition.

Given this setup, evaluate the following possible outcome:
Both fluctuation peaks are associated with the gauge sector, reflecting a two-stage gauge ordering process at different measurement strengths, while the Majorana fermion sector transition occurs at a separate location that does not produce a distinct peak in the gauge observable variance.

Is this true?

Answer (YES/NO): NO